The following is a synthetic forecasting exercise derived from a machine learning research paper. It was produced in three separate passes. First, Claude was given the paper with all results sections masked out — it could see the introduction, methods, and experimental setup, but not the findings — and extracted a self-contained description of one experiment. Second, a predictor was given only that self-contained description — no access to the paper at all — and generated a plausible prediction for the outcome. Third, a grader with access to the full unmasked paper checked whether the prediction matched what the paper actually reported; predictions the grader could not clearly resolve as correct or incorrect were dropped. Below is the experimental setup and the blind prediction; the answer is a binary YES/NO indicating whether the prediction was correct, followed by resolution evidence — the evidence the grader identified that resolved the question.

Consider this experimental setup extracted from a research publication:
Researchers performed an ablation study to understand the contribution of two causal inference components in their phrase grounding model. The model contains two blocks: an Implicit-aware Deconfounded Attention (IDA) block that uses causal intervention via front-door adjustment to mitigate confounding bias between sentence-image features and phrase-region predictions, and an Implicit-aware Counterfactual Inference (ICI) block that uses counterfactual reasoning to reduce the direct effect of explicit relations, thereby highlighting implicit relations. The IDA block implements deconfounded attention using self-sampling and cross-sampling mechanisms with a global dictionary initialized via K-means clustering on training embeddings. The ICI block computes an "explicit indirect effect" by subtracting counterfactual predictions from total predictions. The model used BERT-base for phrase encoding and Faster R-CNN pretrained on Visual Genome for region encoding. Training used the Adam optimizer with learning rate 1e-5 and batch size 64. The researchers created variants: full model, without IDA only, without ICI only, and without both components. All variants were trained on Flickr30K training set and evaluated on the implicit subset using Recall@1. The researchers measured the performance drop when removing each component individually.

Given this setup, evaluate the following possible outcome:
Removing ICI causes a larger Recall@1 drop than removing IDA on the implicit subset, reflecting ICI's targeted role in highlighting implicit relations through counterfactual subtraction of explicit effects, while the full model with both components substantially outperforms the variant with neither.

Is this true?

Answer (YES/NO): NO